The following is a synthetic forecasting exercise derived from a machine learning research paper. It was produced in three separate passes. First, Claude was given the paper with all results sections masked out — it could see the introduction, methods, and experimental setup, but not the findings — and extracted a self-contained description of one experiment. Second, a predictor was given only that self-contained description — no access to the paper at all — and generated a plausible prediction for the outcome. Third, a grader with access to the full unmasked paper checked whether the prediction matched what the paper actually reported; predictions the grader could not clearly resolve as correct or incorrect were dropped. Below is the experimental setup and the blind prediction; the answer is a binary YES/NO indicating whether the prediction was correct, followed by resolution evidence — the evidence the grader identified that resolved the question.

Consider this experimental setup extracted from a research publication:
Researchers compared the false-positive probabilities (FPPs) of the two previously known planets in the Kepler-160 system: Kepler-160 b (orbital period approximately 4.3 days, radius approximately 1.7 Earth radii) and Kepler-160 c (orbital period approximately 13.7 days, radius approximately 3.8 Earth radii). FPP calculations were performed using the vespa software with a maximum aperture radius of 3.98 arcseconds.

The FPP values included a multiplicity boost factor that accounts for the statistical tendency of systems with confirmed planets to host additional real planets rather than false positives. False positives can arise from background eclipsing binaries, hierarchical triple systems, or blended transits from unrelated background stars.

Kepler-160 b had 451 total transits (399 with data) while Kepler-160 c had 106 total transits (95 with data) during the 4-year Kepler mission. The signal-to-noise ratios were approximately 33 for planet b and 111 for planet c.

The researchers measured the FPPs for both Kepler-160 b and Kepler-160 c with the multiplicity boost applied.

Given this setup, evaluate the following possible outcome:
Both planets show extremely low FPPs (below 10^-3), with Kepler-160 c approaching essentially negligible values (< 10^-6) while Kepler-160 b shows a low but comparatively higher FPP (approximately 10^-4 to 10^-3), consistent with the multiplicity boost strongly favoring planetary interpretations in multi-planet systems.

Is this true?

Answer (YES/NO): NO